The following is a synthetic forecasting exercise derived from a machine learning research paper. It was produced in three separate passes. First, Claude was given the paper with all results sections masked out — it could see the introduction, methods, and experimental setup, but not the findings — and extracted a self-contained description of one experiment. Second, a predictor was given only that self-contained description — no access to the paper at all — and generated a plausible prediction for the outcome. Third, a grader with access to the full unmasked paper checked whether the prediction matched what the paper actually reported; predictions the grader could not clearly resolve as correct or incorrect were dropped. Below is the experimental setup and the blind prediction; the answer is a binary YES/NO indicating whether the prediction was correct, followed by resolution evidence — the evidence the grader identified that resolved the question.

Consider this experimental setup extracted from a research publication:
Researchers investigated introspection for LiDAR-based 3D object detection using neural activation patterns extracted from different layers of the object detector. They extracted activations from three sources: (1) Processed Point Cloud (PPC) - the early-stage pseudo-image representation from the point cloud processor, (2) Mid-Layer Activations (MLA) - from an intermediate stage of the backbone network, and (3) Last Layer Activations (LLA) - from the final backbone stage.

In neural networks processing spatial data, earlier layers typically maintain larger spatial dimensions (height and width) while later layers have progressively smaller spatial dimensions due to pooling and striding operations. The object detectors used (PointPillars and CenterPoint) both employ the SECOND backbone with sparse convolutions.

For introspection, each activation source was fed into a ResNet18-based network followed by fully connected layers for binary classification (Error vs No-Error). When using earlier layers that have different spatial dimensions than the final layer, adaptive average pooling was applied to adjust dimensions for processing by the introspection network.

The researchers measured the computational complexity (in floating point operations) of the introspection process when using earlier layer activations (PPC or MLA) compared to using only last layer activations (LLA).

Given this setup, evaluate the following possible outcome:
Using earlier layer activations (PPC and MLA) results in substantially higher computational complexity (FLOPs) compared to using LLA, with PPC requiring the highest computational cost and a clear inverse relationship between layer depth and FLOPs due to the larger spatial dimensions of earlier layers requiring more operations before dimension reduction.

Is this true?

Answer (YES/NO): YES